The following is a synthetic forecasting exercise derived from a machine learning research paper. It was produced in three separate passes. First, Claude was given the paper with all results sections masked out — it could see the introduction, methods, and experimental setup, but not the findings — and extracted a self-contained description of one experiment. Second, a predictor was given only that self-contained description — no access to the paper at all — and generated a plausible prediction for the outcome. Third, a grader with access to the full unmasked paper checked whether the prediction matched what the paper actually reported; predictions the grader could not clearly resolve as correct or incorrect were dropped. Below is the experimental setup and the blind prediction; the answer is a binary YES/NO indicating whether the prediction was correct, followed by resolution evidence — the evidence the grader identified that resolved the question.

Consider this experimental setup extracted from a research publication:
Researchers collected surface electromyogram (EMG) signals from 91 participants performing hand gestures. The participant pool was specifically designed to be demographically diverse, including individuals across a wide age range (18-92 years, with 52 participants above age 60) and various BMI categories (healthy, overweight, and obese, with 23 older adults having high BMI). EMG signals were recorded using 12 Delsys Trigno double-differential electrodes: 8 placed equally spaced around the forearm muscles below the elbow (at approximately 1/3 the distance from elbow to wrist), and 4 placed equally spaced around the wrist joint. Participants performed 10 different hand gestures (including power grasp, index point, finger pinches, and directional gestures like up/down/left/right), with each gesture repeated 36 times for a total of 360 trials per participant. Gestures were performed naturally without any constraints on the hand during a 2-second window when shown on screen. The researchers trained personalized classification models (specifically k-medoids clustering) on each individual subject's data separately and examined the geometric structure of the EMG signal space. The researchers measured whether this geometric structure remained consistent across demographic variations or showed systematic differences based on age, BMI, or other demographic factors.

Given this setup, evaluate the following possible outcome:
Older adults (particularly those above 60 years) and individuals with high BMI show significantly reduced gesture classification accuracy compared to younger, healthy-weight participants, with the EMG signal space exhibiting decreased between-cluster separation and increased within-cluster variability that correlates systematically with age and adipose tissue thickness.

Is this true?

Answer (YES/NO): NO